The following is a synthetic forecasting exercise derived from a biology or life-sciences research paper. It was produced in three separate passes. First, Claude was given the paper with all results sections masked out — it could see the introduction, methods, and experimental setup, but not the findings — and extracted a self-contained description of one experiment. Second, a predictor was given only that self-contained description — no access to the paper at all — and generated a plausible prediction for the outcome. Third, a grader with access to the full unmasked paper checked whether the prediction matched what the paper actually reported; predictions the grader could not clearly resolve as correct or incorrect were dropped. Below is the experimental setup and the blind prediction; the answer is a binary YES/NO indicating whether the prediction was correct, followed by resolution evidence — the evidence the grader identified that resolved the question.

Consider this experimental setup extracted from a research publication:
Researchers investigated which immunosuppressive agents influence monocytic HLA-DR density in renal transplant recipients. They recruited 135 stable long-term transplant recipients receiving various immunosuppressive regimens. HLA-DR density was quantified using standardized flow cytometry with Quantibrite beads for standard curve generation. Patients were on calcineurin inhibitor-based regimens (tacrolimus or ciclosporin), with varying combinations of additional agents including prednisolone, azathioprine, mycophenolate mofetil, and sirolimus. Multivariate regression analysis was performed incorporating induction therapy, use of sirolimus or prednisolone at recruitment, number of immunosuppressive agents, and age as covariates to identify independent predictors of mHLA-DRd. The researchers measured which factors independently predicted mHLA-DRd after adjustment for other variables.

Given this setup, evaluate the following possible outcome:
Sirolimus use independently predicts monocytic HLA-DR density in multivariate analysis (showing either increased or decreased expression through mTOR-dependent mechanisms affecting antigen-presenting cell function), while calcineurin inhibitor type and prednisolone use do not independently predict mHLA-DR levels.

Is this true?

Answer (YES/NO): NO